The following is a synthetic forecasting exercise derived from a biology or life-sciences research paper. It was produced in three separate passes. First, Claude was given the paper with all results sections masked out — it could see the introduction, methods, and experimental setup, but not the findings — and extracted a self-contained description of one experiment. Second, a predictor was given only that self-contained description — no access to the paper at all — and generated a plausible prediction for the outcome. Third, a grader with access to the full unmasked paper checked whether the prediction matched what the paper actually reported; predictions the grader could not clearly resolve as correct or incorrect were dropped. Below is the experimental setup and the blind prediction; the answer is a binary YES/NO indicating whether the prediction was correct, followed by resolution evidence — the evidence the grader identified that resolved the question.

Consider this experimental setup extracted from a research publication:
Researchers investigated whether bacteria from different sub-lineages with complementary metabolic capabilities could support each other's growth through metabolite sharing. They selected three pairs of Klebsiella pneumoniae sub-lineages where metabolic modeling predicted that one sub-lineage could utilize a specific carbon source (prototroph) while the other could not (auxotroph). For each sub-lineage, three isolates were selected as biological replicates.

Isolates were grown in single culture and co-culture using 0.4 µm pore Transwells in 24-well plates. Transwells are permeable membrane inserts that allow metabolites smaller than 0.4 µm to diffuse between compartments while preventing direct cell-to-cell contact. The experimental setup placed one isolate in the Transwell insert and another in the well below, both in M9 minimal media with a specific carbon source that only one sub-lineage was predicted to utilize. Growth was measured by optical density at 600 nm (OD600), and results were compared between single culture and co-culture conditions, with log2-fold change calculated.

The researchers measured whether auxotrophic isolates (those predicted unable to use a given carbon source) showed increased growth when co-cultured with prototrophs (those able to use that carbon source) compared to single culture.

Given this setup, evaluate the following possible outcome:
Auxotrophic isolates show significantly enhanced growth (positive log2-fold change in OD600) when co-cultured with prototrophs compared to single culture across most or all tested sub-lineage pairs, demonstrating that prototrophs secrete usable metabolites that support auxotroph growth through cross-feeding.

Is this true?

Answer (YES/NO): YES